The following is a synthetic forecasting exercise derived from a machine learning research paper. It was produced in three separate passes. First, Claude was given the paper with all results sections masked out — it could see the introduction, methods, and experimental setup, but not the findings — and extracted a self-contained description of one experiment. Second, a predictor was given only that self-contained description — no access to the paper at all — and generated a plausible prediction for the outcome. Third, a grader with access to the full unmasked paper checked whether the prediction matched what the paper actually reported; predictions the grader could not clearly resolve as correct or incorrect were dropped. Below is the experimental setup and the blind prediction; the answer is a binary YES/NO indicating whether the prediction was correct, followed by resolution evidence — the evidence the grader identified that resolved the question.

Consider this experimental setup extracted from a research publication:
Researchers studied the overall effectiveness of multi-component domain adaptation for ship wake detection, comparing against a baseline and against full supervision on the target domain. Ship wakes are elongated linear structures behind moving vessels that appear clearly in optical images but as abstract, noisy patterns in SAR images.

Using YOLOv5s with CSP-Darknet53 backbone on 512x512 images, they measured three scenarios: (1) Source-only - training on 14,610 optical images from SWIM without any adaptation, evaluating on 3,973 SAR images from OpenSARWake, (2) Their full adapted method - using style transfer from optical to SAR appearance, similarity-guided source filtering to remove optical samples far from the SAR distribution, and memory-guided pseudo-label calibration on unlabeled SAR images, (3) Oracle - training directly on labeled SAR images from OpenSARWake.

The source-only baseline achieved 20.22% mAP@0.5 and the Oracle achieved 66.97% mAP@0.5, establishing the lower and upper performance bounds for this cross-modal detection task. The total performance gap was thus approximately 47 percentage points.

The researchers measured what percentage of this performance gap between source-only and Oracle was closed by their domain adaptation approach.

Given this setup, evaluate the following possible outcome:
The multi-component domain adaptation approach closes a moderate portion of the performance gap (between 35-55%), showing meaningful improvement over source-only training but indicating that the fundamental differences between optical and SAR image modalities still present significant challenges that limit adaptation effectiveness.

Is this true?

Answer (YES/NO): NO